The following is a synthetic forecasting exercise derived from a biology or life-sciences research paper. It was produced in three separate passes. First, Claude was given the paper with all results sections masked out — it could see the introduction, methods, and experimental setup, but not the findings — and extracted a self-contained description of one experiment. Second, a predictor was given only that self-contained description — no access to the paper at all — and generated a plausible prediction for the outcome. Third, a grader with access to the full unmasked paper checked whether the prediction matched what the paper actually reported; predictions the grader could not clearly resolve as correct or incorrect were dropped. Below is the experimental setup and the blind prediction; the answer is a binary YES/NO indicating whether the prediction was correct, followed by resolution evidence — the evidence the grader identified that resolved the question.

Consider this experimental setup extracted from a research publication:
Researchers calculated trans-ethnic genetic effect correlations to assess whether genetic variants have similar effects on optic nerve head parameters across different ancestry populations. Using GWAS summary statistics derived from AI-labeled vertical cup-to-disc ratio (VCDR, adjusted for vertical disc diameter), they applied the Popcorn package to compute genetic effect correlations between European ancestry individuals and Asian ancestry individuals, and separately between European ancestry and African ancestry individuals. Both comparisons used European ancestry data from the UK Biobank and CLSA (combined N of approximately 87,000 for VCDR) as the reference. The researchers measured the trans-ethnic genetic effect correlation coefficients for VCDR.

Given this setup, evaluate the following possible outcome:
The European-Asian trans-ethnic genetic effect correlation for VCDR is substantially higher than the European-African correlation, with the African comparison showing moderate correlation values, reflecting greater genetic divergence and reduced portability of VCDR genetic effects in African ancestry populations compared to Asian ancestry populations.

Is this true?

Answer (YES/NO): NO